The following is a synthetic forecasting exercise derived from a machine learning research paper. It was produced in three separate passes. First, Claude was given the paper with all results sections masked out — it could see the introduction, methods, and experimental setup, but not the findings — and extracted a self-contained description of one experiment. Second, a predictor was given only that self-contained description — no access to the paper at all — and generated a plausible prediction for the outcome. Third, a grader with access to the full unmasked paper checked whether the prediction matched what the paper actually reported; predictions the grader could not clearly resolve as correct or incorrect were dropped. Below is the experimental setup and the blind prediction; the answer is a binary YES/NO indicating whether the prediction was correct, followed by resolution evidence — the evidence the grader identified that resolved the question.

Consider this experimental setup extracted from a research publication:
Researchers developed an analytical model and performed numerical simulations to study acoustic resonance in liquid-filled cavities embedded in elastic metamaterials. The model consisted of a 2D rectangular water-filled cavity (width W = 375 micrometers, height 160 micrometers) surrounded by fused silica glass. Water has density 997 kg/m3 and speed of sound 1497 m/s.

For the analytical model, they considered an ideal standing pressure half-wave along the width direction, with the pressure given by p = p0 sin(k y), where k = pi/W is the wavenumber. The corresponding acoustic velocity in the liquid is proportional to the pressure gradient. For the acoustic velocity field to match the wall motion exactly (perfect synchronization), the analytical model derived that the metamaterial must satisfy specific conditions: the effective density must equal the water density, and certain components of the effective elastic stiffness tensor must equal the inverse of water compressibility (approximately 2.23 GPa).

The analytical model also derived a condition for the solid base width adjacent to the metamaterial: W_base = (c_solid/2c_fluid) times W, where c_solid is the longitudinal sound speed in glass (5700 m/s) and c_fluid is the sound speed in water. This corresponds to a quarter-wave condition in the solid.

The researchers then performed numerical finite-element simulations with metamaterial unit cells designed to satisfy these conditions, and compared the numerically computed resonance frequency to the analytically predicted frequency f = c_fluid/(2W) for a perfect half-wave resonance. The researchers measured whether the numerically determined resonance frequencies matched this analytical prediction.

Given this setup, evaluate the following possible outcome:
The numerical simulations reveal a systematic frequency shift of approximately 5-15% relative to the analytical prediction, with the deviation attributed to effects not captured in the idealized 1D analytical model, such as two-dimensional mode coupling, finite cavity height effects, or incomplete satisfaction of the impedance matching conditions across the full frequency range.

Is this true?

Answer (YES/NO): NO